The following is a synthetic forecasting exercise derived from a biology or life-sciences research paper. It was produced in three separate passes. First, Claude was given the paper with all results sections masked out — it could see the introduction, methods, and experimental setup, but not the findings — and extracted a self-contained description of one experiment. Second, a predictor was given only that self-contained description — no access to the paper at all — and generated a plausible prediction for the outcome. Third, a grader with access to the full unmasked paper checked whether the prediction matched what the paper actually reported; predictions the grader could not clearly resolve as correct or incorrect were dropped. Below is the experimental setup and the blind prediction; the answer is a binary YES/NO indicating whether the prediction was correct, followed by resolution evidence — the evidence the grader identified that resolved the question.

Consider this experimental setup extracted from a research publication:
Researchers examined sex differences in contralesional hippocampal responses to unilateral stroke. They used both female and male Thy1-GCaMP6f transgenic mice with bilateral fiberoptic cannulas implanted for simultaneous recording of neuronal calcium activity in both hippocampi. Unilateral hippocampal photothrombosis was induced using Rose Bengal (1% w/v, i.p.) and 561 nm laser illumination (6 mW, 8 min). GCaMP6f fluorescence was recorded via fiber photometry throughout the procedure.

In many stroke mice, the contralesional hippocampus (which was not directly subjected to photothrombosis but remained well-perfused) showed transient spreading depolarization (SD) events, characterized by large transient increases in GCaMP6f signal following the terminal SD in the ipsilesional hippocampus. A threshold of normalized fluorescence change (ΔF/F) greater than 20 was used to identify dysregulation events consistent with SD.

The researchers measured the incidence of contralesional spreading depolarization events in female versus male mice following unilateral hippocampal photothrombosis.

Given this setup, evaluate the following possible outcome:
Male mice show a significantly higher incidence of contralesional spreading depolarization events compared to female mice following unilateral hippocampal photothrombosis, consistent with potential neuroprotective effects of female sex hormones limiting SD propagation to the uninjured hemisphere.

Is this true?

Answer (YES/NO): NO